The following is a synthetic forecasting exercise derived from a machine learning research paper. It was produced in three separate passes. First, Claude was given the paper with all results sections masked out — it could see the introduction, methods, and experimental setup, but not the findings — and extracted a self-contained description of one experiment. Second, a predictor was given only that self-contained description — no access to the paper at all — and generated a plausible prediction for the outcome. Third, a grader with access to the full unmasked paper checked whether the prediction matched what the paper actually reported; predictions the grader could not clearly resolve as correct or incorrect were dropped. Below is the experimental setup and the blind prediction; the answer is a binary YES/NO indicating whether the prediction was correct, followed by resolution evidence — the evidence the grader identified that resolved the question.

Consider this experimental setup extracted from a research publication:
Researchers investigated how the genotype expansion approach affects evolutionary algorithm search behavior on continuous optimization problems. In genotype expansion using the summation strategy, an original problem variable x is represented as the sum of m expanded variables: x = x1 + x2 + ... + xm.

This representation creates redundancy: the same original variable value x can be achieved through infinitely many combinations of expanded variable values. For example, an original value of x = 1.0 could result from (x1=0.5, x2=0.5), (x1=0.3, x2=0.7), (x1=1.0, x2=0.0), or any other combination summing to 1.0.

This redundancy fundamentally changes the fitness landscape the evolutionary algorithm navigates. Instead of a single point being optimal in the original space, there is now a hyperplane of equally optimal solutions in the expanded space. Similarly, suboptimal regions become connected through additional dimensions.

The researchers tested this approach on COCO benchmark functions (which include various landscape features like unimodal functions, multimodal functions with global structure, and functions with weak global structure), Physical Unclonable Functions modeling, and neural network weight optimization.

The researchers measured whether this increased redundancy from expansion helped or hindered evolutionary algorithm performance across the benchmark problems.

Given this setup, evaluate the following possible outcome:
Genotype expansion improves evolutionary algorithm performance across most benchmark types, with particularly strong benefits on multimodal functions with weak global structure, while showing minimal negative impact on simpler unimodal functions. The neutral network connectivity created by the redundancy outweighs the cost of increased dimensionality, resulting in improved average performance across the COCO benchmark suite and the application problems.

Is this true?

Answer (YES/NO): NO